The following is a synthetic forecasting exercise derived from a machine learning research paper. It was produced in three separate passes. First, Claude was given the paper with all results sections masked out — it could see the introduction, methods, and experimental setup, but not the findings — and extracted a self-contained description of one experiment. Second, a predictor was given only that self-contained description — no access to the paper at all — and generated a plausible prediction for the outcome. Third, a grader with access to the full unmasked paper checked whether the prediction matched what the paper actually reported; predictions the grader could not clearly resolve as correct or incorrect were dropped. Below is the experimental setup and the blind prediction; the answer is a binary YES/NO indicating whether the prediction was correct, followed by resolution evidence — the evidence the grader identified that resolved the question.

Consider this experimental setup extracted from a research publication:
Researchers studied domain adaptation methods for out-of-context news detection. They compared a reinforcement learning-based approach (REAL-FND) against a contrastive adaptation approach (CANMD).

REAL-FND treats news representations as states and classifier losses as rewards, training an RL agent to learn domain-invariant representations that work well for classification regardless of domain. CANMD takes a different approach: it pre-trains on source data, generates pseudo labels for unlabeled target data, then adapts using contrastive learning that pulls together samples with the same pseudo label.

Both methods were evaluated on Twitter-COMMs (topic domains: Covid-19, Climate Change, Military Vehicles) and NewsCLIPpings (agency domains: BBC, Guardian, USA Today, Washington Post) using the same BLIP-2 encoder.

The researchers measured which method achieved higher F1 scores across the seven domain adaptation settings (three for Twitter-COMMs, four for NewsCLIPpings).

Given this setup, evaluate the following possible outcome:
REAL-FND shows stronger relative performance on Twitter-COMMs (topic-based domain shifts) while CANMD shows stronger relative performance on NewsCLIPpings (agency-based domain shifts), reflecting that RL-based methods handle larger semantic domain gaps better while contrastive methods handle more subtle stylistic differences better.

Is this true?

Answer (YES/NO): NO